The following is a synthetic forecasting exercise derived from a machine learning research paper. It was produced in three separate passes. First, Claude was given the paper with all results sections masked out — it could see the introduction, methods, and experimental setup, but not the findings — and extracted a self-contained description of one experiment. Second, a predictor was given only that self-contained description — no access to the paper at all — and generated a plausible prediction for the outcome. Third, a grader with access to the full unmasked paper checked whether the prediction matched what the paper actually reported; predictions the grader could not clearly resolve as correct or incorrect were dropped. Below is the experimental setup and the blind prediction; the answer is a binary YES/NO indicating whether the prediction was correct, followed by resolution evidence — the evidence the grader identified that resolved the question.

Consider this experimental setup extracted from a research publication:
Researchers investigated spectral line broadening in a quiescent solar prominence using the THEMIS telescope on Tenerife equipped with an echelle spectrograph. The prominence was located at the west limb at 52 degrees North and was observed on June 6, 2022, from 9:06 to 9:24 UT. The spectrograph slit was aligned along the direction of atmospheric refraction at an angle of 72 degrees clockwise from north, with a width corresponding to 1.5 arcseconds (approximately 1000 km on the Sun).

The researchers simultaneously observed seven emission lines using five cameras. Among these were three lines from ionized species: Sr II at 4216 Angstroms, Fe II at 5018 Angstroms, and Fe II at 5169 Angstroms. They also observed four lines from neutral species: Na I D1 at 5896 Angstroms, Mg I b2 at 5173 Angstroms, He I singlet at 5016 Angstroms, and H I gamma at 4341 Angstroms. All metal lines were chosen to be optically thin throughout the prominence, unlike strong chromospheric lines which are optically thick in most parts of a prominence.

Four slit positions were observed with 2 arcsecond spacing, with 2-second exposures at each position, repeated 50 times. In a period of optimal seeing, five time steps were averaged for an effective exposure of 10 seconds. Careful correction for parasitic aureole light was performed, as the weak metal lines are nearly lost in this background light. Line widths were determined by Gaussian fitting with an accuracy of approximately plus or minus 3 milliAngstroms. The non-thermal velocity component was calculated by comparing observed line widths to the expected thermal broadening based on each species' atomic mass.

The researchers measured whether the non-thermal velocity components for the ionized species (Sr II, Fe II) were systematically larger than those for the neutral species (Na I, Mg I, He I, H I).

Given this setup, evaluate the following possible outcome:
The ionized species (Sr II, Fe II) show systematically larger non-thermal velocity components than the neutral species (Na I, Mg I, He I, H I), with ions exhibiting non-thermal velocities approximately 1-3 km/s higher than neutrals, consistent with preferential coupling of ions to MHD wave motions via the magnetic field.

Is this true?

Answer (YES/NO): NO